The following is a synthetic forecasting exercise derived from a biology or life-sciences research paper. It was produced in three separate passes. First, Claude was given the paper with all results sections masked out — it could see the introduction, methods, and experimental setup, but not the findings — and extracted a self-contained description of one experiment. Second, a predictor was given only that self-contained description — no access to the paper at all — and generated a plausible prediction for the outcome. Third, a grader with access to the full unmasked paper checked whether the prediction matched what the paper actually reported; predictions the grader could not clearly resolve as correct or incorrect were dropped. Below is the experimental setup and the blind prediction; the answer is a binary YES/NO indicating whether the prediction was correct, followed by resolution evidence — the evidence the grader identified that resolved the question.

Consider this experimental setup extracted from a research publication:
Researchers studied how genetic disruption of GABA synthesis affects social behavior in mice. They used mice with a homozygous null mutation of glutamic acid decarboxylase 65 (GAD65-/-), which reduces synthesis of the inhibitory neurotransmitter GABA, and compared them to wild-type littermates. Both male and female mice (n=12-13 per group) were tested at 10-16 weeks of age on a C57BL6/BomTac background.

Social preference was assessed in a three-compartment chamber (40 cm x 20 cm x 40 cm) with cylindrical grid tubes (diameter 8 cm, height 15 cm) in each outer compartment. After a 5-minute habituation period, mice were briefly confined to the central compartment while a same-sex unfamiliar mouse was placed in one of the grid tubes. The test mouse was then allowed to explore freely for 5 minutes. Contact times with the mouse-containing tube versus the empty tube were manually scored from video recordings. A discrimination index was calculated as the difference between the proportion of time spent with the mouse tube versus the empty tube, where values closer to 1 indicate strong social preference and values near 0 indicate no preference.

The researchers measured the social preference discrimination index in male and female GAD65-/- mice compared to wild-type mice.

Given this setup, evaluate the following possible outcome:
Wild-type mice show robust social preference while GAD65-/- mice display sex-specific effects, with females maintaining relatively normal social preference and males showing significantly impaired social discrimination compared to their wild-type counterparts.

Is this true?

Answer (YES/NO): NO